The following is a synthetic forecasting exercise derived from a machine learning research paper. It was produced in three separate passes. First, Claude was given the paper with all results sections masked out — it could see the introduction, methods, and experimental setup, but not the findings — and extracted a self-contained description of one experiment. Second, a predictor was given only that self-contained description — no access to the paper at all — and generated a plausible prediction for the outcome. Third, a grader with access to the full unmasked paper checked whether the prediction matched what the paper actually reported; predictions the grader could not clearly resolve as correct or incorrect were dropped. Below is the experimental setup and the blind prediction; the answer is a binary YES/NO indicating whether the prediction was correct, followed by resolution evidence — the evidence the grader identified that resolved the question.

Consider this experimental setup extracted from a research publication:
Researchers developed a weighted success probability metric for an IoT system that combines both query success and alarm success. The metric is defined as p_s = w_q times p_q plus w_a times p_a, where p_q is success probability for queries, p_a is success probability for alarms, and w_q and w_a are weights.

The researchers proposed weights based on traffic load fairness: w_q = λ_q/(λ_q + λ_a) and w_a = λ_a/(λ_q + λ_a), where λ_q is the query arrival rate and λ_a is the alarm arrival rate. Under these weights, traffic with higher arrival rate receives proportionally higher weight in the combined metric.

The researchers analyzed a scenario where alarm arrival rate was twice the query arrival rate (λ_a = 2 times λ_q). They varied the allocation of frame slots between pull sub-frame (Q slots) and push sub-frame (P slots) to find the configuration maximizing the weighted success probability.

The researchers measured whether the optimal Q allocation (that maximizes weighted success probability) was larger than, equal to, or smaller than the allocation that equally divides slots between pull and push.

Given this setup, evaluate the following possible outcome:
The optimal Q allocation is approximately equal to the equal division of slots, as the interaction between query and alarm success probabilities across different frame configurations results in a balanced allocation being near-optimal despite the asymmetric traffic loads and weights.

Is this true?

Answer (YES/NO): NO